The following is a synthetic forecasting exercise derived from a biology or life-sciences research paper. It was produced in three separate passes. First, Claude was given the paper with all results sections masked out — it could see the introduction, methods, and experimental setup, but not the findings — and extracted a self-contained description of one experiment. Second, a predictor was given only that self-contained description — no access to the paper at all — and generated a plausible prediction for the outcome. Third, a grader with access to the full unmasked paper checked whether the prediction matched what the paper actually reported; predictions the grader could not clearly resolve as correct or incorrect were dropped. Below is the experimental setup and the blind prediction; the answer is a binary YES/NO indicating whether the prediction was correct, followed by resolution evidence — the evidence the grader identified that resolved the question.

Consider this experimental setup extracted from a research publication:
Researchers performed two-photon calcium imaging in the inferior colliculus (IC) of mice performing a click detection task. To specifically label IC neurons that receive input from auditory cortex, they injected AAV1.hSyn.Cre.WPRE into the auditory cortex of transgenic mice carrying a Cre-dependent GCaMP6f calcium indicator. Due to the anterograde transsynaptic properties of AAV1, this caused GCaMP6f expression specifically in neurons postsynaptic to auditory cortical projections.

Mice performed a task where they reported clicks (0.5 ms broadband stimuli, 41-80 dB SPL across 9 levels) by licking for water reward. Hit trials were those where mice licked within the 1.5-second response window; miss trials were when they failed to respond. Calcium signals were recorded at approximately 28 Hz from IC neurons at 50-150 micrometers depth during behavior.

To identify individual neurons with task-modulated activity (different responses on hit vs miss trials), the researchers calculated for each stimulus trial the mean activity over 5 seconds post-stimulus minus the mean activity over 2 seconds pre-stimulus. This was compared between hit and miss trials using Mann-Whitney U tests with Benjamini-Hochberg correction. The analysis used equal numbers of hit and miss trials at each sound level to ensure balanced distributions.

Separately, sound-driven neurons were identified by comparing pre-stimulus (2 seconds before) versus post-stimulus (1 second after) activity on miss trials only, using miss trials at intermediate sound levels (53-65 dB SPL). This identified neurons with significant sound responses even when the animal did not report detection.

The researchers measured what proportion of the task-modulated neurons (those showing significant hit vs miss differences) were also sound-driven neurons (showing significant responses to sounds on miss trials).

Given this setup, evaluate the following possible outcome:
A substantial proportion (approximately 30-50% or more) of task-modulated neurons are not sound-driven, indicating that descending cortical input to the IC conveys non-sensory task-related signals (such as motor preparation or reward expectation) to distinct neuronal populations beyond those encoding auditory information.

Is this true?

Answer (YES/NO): YES